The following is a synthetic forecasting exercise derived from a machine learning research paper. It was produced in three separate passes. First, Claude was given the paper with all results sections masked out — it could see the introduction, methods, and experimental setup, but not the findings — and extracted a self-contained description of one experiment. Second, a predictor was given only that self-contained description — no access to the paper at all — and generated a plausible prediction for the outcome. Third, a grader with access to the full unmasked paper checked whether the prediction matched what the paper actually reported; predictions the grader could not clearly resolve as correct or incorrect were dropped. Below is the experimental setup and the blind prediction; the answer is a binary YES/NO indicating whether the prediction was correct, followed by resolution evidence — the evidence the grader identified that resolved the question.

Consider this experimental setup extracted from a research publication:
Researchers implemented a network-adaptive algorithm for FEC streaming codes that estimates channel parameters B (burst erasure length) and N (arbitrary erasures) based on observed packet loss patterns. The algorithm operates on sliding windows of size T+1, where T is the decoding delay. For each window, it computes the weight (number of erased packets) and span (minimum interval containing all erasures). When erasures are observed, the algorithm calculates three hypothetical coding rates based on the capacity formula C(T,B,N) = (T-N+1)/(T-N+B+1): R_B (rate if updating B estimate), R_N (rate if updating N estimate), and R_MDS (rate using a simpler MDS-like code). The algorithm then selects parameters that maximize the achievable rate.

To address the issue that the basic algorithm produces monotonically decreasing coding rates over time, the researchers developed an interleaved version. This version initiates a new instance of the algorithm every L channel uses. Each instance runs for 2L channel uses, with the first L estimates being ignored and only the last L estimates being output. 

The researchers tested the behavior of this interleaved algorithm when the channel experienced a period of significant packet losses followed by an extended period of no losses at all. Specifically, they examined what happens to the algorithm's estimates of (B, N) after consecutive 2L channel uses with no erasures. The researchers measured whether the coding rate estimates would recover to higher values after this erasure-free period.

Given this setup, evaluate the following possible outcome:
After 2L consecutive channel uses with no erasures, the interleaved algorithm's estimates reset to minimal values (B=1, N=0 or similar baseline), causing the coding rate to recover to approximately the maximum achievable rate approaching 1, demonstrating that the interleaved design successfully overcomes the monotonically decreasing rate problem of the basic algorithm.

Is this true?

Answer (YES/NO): YES